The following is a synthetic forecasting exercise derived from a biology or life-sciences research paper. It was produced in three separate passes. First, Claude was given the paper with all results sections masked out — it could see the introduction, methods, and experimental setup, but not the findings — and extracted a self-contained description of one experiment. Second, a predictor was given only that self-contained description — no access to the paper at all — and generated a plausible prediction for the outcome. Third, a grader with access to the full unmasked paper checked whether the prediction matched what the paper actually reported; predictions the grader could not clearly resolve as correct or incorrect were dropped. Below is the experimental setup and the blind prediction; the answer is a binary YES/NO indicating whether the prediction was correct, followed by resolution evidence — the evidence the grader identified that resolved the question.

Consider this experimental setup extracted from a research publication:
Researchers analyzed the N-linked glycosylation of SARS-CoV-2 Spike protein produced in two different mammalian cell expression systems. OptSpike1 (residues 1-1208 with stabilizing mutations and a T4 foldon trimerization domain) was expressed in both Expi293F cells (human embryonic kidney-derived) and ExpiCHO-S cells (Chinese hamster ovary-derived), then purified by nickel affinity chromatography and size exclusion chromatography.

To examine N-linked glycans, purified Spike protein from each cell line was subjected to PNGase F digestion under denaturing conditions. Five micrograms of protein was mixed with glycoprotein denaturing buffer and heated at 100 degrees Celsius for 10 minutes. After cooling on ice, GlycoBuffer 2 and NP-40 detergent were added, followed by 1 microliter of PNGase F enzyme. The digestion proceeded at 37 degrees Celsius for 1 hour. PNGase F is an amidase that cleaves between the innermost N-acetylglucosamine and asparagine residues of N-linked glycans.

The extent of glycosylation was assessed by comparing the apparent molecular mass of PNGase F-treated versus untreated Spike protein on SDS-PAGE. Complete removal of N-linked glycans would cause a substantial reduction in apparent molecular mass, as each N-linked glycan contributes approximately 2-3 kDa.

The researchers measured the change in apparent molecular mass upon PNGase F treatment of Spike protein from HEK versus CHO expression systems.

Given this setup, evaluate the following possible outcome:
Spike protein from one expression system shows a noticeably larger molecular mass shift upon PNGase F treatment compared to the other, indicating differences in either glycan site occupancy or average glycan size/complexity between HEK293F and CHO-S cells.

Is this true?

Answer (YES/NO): YES